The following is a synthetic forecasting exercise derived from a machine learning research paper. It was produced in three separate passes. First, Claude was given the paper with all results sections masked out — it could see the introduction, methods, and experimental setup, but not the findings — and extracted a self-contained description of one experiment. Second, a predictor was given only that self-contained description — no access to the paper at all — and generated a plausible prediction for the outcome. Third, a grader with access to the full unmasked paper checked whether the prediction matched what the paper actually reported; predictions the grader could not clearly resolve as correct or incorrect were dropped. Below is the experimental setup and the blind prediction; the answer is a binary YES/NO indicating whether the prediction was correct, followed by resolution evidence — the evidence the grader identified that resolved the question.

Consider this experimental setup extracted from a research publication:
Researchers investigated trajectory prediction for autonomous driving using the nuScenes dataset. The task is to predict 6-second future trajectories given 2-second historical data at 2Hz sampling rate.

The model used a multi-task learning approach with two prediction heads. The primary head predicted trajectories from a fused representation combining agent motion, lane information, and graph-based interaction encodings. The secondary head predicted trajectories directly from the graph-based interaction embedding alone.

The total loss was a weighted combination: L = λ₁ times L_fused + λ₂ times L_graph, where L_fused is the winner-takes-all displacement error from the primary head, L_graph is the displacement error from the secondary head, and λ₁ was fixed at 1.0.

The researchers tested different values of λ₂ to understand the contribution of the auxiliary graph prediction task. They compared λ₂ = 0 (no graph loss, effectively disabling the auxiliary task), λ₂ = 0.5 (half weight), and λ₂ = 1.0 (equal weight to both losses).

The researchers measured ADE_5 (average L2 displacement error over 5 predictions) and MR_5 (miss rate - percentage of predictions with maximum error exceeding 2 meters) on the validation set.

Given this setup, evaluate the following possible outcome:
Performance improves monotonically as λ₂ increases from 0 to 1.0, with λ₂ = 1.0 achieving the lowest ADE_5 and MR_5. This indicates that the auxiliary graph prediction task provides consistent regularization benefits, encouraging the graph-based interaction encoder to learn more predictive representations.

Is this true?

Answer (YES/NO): NO